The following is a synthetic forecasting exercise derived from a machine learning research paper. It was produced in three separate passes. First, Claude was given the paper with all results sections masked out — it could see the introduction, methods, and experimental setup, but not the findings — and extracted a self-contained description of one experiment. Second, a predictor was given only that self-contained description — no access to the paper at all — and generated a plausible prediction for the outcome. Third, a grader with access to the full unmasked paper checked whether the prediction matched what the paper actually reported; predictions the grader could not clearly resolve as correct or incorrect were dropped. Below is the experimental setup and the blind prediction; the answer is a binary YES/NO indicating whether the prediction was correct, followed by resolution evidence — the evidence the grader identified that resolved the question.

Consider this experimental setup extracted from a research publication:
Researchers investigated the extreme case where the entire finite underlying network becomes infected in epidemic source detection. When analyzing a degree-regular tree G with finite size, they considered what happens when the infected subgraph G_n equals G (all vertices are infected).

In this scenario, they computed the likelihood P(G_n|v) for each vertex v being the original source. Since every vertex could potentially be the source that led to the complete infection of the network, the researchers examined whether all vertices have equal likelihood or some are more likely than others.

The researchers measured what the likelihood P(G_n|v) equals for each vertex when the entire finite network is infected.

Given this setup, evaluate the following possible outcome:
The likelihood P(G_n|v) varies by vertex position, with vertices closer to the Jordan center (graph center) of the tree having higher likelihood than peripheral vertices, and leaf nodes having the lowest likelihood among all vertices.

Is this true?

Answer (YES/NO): NO